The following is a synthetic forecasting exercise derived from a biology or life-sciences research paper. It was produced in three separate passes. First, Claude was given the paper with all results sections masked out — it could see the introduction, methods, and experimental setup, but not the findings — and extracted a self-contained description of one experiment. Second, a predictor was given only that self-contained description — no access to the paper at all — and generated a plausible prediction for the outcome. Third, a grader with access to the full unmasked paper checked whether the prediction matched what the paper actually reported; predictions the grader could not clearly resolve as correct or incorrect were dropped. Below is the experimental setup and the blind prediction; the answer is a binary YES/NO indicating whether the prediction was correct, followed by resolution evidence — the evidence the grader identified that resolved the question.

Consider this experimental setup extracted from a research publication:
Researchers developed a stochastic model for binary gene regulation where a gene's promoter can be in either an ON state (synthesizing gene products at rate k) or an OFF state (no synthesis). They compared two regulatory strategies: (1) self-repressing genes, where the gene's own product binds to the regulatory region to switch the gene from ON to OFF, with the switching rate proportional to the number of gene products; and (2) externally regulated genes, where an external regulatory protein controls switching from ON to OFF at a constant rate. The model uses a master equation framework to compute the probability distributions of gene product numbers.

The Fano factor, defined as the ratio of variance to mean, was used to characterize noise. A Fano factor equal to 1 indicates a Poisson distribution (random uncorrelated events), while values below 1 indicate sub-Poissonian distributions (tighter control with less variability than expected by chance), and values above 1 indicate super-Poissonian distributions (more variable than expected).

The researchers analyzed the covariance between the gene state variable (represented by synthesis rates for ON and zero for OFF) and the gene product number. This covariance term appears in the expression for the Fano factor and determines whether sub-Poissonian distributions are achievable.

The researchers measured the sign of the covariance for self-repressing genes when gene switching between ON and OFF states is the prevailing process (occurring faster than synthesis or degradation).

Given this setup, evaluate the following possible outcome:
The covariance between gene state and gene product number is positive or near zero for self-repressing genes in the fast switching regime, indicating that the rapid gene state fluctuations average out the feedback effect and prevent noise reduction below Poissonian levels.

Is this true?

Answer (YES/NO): NO